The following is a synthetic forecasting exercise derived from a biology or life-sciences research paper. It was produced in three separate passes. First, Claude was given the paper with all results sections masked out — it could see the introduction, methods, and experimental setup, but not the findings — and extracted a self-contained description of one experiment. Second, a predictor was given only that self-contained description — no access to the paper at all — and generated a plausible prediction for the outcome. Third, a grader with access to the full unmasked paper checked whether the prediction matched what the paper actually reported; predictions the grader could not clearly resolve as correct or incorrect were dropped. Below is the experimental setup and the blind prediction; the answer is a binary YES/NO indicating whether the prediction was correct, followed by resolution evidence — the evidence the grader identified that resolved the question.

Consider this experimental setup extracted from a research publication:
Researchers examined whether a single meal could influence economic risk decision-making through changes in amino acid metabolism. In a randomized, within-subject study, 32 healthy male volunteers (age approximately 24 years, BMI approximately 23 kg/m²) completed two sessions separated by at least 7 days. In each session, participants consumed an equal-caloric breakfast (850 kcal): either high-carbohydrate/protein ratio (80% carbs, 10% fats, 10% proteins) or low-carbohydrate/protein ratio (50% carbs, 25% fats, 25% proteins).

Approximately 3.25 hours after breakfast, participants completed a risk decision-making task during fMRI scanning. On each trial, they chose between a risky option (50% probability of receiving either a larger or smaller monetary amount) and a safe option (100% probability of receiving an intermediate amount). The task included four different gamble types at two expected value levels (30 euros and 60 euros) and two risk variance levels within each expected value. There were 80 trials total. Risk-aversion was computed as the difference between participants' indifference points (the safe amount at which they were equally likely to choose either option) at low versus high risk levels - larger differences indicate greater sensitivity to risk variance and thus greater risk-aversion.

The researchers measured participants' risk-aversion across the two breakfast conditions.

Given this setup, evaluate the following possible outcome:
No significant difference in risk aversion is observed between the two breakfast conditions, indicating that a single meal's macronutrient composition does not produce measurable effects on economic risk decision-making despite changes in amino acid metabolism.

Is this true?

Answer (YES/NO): NO